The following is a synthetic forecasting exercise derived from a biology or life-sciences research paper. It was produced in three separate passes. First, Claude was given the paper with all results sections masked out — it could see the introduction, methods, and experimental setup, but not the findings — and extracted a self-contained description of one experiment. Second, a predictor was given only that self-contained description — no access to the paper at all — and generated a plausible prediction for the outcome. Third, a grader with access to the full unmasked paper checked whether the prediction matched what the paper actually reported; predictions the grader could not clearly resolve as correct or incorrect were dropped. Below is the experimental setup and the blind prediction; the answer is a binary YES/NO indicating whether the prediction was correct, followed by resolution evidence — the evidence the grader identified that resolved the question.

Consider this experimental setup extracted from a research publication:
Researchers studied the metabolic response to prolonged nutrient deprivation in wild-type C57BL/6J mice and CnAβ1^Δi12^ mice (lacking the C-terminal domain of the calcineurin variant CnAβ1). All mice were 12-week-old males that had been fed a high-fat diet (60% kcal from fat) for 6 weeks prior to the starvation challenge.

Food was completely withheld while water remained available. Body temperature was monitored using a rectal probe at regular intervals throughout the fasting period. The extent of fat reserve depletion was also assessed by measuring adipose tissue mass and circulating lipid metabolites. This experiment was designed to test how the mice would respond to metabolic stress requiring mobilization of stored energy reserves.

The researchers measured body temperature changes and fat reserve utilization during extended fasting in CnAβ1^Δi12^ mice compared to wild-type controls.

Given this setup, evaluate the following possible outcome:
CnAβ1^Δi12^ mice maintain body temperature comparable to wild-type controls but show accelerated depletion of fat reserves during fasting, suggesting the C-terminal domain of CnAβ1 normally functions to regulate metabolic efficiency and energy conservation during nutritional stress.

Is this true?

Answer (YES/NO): NO